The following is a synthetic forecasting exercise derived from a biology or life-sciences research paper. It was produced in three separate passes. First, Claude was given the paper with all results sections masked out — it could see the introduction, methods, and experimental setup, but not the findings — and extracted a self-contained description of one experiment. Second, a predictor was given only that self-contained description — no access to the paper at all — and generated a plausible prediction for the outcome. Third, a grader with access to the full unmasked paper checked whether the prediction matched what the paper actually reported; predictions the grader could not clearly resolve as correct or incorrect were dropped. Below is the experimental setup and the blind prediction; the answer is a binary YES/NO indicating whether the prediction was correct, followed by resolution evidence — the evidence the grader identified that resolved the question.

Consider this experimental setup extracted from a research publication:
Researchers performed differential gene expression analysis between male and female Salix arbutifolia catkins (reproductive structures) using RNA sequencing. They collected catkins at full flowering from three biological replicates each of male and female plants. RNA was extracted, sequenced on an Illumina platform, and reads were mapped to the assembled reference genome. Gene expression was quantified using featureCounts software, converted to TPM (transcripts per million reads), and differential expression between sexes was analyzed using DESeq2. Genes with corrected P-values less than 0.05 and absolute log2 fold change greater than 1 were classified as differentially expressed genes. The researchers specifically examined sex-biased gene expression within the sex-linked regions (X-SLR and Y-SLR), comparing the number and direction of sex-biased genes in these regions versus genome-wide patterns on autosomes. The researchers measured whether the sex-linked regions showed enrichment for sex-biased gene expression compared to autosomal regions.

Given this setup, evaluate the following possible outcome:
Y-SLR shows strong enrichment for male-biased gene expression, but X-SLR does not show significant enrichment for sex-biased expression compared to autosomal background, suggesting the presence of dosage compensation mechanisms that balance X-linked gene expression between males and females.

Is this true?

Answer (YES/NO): NO